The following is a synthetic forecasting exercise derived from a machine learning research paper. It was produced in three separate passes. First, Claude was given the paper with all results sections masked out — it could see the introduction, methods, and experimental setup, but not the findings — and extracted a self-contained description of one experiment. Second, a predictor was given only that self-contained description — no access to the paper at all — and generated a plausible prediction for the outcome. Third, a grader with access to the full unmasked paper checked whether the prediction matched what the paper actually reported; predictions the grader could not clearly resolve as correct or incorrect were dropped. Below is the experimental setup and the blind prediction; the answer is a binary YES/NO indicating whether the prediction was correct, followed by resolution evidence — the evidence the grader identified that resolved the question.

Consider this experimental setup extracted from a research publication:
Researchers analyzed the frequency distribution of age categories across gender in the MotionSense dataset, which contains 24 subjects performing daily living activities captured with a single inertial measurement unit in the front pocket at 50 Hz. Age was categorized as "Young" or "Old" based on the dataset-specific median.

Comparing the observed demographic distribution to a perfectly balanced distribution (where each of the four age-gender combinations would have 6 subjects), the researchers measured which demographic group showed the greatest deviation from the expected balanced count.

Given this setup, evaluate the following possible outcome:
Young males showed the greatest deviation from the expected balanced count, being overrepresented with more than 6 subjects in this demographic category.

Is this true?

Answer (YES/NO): NO